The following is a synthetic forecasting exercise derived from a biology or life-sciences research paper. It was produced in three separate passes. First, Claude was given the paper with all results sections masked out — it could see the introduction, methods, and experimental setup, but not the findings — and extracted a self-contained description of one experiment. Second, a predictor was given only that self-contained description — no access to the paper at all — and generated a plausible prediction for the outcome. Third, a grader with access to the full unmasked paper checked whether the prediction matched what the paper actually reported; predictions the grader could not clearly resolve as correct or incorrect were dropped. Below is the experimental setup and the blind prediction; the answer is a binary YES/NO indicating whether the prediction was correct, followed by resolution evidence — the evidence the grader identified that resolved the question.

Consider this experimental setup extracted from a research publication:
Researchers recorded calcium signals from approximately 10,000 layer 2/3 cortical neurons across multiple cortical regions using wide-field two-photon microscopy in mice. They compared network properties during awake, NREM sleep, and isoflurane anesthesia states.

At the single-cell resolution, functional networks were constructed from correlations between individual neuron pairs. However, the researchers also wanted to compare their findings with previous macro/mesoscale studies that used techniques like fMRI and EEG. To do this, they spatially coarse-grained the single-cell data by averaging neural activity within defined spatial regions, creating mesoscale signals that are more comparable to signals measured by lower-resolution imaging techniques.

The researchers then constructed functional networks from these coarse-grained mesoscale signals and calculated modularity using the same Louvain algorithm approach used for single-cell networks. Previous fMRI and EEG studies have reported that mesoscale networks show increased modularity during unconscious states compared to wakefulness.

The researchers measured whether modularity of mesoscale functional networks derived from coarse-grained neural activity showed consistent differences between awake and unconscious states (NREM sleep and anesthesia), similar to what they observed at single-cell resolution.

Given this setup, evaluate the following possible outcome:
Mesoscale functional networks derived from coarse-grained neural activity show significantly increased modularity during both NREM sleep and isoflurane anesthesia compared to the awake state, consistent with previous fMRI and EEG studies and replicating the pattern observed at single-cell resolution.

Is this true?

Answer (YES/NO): NO